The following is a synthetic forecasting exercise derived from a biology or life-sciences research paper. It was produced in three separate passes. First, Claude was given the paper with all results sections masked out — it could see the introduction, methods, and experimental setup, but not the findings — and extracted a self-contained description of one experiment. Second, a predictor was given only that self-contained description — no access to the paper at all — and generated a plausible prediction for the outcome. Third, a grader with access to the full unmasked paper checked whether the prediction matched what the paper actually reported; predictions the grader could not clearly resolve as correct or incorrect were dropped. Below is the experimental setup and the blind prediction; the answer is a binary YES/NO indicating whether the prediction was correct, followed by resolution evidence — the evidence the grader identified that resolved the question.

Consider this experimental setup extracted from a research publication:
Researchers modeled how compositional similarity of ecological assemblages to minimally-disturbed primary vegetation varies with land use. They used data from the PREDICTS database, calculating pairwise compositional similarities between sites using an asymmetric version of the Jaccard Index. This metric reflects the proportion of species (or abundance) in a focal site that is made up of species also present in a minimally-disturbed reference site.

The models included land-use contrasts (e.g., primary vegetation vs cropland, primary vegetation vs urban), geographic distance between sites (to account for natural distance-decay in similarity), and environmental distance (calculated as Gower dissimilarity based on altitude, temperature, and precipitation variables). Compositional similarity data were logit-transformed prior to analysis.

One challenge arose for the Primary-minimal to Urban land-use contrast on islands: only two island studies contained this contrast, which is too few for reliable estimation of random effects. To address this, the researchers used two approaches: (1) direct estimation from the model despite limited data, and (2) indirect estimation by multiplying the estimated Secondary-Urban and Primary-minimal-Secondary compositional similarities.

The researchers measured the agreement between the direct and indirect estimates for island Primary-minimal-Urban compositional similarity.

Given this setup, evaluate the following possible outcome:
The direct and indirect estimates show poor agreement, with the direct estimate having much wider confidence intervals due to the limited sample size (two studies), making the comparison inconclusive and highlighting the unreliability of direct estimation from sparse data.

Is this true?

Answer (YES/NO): NO